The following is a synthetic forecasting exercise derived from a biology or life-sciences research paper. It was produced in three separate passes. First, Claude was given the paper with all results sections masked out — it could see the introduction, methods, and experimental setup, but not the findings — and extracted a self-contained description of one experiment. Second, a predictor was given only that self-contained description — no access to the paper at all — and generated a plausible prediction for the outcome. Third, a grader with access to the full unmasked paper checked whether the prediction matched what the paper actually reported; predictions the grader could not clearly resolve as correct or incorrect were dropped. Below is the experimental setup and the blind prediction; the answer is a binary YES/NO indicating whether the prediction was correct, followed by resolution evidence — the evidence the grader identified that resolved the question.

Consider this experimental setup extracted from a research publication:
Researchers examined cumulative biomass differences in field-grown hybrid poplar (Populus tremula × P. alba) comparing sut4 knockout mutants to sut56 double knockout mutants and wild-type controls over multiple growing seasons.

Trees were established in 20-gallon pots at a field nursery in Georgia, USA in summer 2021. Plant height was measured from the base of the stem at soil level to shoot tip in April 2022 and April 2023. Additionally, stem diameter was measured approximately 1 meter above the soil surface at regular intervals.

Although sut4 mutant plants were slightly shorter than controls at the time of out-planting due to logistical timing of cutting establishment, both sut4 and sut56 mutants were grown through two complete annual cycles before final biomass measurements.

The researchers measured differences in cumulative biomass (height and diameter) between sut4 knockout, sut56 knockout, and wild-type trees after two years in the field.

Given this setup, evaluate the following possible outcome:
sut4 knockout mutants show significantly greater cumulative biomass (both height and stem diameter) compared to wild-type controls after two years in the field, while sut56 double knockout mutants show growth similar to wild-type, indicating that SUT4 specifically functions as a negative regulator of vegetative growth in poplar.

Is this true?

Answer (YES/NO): NO